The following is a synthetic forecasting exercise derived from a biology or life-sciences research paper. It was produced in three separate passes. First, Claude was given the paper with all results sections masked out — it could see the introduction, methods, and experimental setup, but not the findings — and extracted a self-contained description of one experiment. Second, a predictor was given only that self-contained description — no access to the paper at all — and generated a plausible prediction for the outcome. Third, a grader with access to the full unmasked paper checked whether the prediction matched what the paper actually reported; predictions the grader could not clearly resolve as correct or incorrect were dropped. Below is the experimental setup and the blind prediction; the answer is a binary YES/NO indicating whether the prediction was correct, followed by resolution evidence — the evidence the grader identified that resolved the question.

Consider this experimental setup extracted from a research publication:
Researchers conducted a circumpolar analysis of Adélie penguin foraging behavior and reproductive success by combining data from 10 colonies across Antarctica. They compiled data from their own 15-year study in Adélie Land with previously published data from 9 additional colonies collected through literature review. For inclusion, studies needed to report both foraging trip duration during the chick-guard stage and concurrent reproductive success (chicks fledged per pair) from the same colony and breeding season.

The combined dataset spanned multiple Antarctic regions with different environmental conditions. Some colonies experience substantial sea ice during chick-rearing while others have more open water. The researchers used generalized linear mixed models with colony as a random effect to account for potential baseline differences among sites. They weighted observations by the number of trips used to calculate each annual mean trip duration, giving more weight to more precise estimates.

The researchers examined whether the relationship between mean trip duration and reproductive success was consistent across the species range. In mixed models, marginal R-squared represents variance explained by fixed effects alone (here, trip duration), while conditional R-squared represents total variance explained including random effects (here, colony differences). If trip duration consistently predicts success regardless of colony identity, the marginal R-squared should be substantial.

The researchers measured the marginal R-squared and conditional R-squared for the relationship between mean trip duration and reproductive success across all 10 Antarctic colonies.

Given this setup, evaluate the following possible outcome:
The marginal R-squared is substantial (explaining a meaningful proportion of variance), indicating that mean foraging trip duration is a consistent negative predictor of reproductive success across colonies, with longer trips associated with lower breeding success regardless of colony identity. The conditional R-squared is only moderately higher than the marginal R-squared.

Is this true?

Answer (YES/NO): YES